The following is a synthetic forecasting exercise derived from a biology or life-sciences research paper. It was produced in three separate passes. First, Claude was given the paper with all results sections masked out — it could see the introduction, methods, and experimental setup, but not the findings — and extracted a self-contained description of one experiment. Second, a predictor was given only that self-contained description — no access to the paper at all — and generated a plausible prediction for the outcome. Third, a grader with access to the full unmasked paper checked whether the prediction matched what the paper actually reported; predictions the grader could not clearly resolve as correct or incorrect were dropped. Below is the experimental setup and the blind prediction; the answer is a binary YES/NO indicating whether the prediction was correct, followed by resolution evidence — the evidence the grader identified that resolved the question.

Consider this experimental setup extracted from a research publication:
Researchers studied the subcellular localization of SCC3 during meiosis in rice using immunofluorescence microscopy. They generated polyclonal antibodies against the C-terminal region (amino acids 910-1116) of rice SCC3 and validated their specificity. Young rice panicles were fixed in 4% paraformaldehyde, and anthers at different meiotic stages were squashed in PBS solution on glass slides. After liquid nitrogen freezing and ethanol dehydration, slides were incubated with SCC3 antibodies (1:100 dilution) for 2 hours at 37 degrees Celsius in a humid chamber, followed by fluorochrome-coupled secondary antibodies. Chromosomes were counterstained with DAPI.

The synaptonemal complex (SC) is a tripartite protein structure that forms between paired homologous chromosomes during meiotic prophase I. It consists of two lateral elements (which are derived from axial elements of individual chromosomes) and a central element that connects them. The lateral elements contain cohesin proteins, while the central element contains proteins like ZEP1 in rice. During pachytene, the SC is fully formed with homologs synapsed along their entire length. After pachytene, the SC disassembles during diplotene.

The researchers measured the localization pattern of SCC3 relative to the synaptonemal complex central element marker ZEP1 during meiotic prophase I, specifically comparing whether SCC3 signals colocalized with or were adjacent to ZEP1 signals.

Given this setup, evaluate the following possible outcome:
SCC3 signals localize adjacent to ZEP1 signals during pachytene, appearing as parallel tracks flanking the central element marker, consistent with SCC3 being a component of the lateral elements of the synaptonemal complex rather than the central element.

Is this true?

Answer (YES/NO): YES